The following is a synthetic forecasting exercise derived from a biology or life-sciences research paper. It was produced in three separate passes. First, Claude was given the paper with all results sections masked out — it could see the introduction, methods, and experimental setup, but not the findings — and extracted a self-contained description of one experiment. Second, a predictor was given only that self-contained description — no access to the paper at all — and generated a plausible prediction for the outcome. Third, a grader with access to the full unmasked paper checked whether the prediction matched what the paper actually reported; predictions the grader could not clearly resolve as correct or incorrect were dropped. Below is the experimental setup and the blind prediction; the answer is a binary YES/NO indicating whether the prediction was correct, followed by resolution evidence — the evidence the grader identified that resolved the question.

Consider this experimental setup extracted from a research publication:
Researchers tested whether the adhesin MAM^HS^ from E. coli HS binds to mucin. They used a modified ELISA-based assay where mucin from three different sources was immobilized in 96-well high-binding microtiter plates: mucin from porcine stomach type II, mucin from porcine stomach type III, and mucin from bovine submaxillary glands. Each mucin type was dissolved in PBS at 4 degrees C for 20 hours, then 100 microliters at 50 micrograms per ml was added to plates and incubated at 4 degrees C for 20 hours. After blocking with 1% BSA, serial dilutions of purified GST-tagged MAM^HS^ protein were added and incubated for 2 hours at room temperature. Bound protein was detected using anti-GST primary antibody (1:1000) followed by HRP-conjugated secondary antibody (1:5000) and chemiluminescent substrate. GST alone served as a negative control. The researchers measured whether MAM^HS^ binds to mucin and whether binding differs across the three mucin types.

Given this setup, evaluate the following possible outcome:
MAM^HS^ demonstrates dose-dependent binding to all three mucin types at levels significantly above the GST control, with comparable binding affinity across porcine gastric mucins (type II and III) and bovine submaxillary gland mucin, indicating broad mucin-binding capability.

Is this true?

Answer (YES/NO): NO